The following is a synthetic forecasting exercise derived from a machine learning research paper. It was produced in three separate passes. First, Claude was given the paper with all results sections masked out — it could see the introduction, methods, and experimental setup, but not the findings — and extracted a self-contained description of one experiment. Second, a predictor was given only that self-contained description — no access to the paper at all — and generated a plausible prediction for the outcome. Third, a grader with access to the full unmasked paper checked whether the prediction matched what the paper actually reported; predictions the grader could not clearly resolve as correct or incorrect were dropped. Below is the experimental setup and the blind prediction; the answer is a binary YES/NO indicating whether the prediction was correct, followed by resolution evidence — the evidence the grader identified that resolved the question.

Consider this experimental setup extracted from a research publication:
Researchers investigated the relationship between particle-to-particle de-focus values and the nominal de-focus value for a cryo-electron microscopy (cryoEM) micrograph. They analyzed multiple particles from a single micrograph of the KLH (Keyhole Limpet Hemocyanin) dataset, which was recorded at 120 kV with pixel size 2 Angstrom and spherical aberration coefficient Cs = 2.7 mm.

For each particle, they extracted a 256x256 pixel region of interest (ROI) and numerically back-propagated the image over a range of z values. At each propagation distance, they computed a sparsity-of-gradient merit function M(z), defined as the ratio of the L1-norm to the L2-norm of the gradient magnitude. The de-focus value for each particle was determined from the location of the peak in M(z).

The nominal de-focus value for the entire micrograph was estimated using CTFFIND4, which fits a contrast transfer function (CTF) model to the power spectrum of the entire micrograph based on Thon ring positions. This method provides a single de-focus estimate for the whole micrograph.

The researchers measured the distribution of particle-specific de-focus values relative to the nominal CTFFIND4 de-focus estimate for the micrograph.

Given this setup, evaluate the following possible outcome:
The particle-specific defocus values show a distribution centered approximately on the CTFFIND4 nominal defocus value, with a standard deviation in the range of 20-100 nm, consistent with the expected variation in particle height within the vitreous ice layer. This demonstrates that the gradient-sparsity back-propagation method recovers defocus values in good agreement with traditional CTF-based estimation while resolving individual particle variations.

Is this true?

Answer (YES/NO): NO